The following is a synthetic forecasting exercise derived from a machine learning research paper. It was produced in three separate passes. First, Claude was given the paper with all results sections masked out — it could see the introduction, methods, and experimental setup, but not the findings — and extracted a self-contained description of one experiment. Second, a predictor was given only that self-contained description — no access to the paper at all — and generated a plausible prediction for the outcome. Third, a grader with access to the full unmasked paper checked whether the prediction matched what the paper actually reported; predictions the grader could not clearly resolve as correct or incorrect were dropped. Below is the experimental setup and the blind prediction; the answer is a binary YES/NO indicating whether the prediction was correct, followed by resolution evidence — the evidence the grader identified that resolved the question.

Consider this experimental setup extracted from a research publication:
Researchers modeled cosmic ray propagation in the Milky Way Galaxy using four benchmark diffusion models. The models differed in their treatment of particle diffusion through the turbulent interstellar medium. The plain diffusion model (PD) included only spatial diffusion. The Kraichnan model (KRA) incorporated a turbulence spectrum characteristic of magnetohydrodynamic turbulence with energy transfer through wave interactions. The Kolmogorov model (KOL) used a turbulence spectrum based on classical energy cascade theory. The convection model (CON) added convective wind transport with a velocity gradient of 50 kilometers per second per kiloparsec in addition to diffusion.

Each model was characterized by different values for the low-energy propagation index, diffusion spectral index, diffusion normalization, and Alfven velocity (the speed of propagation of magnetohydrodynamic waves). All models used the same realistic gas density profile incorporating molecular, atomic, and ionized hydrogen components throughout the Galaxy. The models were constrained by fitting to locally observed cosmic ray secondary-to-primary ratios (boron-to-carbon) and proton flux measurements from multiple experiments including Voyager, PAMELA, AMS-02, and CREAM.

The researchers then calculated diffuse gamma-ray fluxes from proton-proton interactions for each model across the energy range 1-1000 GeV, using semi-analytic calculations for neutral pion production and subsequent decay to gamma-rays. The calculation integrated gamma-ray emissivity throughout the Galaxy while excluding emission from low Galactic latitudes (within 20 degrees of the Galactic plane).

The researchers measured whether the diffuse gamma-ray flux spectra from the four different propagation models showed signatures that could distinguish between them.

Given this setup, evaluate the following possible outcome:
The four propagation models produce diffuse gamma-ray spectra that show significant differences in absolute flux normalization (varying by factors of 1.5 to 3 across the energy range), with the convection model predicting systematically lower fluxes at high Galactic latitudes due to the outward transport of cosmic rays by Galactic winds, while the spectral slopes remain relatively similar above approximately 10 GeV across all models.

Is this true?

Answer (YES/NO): NO